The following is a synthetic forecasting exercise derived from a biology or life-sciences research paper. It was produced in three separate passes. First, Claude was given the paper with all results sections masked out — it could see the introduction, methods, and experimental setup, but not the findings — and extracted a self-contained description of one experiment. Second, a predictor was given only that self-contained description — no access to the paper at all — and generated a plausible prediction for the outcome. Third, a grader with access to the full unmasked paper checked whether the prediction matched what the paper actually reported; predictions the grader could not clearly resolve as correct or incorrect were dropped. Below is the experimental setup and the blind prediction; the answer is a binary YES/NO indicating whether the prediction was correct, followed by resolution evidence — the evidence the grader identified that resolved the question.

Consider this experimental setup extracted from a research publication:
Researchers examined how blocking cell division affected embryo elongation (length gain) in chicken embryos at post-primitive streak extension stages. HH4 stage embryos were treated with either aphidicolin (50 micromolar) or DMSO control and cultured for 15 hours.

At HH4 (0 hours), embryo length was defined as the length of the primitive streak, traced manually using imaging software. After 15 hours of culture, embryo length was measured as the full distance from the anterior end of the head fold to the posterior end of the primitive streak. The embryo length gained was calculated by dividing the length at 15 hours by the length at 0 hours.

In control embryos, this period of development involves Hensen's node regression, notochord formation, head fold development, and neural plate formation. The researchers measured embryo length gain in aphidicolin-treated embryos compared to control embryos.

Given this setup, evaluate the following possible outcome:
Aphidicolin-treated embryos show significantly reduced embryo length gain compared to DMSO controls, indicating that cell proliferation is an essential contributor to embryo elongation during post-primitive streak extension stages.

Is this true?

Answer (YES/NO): YES